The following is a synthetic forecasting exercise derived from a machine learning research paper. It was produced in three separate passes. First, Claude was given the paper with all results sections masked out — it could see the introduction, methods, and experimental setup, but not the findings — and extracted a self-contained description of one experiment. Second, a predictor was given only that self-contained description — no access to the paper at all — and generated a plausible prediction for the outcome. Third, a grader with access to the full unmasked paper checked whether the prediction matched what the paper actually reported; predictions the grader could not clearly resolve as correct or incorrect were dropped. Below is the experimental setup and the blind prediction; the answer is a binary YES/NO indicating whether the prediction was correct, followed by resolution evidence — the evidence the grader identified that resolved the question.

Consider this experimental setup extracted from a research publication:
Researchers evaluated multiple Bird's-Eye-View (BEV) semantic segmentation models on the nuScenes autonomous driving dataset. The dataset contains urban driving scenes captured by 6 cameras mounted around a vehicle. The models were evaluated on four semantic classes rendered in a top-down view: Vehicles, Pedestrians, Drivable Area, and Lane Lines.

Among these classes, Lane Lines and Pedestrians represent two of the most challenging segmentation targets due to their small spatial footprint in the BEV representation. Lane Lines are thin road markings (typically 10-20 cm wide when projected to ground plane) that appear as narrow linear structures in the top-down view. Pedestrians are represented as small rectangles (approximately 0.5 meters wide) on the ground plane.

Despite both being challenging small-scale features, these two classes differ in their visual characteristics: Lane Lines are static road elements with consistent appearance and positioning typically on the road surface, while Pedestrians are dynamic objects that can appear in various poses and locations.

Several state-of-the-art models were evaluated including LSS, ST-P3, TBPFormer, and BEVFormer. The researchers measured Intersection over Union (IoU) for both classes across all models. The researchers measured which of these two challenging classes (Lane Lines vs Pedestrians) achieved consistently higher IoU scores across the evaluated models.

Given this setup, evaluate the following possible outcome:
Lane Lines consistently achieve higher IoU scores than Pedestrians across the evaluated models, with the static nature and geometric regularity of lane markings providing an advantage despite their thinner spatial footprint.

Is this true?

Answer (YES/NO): YES